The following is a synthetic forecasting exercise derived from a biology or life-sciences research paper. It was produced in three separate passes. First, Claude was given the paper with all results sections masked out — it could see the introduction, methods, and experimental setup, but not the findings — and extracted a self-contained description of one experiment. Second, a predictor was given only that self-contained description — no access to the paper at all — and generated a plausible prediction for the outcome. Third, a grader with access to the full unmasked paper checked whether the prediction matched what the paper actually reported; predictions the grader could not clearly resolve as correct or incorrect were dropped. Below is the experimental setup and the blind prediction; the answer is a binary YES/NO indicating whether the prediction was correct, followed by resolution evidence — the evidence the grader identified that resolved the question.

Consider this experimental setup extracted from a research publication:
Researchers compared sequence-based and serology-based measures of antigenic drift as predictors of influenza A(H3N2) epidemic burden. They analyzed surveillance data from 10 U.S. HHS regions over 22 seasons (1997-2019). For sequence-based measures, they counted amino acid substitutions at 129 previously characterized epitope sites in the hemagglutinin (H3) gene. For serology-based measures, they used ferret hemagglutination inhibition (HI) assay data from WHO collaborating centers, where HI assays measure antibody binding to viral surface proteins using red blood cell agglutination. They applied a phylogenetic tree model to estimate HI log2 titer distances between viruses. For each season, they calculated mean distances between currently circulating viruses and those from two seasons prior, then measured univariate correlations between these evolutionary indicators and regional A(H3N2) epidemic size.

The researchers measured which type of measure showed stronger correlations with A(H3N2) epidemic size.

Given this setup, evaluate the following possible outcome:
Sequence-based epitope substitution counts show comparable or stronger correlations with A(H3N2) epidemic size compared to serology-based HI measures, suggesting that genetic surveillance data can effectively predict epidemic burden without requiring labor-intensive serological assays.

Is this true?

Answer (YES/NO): YES